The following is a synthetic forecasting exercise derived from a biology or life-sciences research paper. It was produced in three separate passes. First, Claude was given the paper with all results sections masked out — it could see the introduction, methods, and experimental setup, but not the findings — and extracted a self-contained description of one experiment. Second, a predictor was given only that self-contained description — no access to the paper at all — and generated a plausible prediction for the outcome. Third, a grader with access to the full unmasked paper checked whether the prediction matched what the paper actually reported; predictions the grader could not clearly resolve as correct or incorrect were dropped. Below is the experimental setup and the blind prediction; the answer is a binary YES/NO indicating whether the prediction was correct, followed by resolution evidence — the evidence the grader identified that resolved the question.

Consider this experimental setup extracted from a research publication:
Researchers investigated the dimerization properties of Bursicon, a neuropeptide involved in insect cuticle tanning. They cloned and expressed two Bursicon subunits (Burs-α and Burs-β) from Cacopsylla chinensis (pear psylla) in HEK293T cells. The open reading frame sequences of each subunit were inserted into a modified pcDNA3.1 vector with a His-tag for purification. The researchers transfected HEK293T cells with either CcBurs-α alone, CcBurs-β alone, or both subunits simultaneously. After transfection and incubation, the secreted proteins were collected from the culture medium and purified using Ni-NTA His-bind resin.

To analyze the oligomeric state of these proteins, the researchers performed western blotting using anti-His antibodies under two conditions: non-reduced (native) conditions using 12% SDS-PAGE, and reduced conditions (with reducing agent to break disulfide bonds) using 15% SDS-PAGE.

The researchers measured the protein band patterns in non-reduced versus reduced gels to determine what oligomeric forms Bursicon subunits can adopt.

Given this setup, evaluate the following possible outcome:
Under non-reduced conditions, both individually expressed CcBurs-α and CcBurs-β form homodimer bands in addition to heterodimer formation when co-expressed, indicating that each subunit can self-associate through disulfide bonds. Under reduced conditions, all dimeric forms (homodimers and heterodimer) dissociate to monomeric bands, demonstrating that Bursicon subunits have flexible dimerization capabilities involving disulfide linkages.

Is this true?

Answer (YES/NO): YES